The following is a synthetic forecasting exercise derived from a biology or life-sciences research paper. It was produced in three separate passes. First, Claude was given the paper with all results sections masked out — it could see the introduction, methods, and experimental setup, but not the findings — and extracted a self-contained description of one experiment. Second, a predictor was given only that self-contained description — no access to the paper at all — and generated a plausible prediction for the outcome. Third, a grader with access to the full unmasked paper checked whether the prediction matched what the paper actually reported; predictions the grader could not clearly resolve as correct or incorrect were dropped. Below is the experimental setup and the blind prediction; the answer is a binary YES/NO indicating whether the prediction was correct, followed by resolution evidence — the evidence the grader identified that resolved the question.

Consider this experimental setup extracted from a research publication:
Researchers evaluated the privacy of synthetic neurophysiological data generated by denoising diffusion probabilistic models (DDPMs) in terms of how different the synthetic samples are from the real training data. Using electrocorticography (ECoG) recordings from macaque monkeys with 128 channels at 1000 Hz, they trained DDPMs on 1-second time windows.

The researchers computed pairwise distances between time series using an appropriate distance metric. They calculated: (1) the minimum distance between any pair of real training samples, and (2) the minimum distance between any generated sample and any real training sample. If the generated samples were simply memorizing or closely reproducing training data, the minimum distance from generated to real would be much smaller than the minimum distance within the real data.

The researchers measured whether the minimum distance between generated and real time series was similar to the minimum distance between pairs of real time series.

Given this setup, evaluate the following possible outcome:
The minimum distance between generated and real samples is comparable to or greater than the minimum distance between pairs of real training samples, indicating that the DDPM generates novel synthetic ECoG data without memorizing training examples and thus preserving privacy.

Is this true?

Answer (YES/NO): YES